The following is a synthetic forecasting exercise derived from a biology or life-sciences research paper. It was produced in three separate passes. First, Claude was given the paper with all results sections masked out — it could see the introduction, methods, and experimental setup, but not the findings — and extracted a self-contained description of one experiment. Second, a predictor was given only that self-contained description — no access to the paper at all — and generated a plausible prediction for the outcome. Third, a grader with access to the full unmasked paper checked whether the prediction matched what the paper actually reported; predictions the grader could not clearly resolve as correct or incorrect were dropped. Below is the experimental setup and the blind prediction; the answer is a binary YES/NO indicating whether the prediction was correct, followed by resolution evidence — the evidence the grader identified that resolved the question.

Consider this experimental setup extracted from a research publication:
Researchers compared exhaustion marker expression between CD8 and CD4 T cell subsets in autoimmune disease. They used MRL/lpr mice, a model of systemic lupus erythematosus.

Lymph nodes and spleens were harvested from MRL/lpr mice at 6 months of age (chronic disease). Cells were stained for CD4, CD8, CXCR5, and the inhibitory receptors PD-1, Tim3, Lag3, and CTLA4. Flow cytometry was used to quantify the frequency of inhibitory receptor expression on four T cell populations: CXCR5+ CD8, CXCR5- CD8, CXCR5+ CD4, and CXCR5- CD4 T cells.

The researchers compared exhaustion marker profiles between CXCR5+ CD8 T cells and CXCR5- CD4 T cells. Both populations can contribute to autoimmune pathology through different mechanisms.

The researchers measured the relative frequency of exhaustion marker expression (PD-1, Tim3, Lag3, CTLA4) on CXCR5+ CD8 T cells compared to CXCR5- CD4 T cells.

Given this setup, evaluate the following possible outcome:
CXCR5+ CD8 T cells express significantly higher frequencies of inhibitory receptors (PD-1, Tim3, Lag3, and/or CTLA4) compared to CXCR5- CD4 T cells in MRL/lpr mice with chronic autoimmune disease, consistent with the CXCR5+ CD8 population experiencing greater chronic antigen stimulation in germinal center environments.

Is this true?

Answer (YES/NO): NO